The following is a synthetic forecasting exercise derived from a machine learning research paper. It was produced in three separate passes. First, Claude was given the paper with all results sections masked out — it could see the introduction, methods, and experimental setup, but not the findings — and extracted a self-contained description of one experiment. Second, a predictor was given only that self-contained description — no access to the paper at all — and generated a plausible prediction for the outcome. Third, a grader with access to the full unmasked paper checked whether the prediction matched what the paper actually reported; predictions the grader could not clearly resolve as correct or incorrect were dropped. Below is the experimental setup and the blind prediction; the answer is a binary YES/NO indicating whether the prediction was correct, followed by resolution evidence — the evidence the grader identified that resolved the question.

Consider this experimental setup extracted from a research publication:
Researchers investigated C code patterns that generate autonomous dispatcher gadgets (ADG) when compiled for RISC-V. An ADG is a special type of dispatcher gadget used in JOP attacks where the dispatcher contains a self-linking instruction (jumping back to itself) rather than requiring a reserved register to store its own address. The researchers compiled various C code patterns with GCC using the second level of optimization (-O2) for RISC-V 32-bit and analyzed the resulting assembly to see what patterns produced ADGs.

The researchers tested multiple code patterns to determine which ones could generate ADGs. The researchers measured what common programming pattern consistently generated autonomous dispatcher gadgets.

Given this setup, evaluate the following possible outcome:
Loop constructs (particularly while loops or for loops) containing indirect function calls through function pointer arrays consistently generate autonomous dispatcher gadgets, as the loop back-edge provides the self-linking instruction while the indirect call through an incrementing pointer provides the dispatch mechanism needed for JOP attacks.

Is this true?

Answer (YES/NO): YES